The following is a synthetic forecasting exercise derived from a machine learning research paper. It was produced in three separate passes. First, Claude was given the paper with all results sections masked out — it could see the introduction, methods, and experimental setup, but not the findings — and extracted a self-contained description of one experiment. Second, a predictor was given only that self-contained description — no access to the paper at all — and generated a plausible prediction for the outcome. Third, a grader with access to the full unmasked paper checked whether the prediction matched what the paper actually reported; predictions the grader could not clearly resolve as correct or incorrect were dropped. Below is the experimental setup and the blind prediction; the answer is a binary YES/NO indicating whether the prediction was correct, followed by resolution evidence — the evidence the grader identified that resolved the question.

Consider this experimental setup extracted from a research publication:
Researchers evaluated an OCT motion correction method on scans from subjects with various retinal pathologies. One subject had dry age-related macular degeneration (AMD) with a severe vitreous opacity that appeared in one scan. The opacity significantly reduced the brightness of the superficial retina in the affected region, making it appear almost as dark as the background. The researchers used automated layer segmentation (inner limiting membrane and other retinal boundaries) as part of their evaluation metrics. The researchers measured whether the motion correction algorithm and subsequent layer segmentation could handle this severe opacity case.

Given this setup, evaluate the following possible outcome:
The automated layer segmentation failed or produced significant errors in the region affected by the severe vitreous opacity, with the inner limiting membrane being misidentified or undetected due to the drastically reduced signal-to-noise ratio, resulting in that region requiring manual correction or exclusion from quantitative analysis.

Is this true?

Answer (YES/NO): YES